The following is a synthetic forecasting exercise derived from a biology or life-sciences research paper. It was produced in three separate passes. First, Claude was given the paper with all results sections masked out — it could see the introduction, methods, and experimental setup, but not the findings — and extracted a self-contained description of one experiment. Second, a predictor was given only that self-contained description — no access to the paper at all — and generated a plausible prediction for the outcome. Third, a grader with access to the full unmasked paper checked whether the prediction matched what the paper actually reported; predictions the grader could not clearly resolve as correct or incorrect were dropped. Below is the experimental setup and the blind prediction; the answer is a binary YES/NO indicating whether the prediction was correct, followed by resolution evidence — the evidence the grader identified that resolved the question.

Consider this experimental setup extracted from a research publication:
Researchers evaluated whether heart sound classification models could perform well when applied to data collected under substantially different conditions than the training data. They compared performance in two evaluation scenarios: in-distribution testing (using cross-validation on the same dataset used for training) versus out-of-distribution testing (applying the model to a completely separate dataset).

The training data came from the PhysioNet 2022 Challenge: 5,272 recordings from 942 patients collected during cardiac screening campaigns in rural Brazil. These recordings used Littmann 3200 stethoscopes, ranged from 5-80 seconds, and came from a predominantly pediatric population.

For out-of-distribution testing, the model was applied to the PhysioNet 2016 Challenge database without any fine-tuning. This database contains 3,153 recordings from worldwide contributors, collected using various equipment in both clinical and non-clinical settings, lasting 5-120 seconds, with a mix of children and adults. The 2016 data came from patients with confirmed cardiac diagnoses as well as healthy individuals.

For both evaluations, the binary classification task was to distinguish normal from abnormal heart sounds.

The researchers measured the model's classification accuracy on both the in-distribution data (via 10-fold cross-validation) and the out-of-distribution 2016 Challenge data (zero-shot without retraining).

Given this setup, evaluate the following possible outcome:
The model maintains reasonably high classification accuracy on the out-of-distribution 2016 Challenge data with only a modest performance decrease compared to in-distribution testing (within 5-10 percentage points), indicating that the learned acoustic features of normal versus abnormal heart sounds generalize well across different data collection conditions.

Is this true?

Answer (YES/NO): NO